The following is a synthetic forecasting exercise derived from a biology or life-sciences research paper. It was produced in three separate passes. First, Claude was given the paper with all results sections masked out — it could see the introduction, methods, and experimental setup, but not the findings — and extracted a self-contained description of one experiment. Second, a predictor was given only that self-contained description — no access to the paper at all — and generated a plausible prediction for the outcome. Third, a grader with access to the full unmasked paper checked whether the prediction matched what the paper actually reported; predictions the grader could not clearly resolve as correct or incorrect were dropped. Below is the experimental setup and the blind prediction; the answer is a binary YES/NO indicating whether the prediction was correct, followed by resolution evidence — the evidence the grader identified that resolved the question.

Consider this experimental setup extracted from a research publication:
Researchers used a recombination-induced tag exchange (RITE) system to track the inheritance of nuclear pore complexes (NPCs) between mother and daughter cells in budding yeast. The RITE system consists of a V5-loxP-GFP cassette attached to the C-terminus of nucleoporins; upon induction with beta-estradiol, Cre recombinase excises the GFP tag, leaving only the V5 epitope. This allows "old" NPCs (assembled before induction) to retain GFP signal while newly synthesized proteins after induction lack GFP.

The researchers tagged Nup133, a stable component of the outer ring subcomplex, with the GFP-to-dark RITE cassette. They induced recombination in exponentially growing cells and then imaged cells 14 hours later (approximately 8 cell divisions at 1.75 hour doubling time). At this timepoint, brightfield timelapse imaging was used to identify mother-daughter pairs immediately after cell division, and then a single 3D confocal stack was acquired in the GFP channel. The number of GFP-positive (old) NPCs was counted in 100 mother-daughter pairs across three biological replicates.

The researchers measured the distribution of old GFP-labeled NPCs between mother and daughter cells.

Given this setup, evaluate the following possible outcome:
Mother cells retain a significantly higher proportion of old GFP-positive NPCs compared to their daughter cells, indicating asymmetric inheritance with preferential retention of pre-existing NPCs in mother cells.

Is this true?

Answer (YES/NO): NO